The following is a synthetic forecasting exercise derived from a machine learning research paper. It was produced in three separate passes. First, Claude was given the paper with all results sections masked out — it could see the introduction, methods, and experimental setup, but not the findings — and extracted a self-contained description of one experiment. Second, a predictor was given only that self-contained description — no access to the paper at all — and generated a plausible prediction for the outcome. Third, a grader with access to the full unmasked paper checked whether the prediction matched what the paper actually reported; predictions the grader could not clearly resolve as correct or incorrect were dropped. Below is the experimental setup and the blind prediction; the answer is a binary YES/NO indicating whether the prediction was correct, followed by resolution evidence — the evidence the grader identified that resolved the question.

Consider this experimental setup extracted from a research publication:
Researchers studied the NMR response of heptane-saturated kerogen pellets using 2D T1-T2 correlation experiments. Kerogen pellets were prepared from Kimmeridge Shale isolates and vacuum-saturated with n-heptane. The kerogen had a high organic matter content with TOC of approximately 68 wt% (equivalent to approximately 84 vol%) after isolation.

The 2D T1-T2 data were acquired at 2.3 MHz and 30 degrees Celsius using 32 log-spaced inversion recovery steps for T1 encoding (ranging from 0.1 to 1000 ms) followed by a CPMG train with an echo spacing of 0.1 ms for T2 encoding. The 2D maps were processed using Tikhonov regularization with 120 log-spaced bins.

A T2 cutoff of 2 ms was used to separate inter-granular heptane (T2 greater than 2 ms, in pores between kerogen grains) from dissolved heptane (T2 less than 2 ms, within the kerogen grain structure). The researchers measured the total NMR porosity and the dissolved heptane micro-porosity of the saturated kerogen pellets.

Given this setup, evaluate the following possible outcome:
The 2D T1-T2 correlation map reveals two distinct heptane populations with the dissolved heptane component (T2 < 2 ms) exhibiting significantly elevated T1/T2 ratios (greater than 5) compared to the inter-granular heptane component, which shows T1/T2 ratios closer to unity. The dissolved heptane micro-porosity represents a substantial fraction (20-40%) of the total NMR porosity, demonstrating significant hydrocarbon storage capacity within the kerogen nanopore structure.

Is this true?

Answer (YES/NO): NO